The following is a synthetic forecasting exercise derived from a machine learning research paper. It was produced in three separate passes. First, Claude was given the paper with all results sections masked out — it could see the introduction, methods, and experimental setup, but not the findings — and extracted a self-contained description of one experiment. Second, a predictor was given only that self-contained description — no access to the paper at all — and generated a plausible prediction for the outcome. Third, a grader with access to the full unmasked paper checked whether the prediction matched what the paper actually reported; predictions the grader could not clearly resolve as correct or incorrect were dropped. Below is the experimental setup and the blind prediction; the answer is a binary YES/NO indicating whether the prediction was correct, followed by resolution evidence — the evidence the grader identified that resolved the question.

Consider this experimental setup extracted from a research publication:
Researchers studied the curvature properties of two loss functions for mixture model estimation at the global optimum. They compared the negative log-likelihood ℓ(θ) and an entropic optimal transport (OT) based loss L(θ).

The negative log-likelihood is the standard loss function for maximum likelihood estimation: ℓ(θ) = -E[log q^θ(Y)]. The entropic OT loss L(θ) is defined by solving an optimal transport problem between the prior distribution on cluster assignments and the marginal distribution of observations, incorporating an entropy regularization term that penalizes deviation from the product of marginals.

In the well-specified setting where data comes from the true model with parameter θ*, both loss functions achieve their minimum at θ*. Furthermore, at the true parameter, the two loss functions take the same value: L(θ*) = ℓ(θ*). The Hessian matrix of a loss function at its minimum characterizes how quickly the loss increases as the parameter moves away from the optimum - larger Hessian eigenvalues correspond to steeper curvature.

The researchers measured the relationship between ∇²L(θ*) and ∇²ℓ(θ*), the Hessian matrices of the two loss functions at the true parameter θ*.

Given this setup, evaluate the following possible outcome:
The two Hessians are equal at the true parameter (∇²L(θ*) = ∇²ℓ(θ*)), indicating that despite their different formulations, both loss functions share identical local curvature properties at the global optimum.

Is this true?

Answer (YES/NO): NO